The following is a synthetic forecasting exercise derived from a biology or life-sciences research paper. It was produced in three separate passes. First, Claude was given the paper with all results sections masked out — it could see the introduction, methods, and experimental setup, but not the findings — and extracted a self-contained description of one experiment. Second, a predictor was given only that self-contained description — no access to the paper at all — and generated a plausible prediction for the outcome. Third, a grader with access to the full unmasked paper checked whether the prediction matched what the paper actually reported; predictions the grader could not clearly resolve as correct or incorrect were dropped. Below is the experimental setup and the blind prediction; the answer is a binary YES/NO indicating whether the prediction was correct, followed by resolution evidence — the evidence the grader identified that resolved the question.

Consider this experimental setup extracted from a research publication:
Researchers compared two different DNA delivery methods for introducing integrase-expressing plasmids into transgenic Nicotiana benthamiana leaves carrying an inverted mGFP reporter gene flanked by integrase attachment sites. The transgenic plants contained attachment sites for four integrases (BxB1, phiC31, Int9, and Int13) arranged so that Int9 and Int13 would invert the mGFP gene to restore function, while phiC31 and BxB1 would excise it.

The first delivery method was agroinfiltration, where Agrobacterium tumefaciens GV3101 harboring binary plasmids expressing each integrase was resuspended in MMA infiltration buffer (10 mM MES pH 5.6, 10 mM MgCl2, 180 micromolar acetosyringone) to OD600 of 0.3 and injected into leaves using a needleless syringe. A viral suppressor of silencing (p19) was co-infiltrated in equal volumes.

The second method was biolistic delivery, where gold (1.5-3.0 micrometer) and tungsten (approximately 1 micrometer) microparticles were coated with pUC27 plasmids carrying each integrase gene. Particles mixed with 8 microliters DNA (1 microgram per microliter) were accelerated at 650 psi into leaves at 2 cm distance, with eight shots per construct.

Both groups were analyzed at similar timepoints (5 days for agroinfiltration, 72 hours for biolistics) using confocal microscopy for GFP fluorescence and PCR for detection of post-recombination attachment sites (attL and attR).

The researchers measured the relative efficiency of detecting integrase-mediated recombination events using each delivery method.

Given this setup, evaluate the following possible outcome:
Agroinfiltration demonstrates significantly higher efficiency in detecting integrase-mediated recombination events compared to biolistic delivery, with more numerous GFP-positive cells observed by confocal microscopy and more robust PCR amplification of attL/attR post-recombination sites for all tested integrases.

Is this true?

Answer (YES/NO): NO